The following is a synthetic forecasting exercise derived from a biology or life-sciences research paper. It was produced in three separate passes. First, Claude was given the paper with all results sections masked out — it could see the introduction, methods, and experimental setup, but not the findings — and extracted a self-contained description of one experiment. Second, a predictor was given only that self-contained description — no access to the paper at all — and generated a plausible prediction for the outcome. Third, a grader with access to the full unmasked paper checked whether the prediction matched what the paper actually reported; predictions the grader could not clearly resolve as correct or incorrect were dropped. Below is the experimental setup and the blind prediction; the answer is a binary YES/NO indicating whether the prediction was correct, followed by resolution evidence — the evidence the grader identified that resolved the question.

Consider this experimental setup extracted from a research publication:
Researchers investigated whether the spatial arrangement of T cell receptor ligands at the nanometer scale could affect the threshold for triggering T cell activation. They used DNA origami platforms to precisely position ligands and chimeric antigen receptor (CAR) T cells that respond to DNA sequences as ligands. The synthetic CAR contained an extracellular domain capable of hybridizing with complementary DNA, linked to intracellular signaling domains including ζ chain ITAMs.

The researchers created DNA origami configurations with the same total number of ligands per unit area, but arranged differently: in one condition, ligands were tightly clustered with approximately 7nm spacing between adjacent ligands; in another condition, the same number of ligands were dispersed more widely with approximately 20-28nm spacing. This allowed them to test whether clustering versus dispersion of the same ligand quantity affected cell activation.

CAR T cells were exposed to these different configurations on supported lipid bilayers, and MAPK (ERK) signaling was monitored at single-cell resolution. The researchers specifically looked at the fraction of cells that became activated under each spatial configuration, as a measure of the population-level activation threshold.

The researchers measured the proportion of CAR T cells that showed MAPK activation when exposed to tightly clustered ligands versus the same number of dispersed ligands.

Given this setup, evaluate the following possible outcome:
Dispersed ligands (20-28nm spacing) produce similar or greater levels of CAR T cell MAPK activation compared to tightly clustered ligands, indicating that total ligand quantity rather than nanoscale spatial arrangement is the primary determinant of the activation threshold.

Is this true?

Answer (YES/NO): NO